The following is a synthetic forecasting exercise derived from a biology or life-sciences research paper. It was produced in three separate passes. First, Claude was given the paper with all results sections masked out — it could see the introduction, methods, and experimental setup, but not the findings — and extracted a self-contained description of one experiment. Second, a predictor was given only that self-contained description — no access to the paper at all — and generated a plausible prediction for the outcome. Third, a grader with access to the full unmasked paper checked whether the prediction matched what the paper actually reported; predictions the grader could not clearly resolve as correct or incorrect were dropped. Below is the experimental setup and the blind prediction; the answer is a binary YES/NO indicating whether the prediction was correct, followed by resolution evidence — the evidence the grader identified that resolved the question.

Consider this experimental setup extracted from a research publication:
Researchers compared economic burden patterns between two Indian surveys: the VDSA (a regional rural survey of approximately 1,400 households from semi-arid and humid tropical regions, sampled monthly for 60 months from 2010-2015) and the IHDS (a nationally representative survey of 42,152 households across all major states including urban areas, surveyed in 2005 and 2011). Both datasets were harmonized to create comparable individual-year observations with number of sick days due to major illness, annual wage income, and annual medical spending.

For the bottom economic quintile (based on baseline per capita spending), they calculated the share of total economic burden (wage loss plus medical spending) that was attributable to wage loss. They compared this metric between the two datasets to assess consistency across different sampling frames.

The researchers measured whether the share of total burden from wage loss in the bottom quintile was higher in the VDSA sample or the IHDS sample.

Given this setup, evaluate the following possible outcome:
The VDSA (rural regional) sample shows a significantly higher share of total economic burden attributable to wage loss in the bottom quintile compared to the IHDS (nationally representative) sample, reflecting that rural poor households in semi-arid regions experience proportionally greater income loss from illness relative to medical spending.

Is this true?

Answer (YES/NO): YES